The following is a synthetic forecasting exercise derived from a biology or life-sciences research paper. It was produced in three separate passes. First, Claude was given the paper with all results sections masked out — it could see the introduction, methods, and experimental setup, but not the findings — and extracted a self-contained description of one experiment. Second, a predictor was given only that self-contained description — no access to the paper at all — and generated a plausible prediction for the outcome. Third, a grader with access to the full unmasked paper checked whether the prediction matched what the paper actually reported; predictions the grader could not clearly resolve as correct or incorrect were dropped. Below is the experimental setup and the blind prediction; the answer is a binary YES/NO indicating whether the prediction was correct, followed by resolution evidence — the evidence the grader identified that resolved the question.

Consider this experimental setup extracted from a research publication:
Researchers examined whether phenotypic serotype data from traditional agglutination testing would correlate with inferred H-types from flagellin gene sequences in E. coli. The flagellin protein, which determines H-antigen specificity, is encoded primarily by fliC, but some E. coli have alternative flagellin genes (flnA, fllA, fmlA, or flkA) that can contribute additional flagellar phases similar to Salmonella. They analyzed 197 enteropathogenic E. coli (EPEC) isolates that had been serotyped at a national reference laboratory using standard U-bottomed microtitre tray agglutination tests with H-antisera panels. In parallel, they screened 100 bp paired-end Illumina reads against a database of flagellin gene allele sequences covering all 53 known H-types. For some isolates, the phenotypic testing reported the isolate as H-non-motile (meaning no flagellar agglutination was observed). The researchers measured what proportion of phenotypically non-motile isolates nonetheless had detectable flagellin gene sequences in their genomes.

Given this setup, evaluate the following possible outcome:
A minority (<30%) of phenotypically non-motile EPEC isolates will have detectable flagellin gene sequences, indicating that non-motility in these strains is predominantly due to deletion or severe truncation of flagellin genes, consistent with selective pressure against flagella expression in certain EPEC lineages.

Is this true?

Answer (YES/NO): NO